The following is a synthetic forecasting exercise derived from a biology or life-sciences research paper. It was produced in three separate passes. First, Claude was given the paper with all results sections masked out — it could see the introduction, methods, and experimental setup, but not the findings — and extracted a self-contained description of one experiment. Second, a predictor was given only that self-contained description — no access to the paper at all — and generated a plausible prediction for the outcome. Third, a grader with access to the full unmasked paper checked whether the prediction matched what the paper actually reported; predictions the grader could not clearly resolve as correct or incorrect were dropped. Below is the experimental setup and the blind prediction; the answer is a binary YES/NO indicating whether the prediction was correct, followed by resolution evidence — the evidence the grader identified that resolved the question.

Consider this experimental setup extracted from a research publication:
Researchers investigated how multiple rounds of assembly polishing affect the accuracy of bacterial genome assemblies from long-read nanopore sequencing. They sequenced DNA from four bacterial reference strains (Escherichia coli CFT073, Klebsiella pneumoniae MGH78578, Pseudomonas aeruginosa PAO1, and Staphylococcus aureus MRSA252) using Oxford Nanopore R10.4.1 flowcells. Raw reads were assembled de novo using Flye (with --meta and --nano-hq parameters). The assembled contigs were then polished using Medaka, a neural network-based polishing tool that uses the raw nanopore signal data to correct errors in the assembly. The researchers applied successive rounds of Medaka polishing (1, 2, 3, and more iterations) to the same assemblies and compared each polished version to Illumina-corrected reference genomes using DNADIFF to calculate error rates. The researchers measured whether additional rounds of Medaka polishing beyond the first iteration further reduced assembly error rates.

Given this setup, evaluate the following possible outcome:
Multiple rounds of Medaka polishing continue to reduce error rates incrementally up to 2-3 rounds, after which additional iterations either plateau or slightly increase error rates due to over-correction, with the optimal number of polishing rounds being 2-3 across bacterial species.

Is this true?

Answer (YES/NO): NO